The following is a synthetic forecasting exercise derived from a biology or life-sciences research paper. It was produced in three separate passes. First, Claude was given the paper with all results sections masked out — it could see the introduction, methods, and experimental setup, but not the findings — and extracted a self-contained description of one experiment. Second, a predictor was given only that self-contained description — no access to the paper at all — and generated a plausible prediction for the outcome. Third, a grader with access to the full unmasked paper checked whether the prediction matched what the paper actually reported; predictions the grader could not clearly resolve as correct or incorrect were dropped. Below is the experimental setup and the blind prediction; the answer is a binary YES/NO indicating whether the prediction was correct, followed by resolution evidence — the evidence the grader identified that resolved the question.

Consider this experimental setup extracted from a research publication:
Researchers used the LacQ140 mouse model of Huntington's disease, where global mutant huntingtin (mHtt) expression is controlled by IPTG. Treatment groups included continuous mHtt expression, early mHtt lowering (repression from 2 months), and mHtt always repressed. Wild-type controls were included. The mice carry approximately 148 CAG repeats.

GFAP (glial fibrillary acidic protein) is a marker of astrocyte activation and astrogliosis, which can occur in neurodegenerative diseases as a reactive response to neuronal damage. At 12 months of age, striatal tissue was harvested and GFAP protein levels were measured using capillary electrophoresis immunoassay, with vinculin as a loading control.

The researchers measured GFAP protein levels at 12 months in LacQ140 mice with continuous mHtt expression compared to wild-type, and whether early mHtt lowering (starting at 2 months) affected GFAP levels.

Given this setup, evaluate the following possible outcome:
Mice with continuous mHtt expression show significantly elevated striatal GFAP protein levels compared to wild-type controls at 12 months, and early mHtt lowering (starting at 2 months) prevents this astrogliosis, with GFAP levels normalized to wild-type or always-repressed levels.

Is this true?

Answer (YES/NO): NO